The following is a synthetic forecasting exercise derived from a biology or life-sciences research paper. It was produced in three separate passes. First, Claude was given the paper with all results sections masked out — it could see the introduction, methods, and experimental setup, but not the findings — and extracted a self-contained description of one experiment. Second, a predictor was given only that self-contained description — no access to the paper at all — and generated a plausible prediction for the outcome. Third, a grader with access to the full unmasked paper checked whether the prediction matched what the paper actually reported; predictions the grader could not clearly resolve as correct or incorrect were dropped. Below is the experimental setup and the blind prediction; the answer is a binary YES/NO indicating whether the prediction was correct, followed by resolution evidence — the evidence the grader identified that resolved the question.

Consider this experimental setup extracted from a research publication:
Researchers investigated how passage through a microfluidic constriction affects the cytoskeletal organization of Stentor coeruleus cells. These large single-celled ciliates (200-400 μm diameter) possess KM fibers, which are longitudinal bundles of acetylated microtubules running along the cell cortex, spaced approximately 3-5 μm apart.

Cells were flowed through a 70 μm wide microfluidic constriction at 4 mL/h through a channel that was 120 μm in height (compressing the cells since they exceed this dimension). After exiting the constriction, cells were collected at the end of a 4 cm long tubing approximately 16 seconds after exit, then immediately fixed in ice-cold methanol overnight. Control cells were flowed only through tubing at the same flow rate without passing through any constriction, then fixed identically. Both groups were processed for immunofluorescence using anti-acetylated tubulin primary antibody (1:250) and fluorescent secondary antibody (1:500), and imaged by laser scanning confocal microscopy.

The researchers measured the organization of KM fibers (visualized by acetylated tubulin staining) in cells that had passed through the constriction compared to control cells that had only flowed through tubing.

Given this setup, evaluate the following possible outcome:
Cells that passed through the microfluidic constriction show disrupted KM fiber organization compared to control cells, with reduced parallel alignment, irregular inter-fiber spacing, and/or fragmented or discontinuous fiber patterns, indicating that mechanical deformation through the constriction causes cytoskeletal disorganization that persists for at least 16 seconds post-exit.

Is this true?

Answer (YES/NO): YES